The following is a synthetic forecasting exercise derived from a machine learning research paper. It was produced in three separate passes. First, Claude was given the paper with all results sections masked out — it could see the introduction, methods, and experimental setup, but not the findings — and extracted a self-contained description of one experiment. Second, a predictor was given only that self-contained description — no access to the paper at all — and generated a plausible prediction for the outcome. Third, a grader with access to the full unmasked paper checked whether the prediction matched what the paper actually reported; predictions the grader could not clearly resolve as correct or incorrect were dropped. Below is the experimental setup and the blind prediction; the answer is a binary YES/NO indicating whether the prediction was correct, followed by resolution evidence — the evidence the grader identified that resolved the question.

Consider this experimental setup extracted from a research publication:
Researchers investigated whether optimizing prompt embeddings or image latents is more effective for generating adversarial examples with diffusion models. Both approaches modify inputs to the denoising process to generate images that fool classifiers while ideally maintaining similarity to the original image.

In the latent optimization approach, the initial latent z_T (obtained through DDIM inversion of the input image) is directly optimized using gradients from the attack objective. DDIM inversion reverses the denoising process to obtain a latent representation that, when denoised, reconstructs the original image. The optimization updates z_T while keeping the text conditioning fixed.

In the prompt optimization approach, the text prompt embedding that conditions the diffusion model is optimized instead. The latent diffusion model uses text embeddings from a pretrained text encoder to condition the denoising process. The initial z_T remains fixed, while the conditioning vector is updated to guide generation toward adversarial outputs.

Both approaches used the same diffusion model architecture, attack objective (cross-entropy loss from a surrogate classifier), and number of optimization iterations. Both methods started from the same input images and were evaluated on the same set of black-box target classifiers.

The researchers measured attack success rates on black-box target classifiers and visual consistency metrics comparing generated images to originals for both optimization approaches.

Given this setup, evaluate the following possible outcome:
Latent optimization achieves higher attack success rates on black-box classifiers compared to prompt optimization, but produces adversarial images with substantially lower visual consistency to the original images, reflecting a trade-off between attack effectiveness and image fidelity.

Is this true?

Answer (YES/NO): YES